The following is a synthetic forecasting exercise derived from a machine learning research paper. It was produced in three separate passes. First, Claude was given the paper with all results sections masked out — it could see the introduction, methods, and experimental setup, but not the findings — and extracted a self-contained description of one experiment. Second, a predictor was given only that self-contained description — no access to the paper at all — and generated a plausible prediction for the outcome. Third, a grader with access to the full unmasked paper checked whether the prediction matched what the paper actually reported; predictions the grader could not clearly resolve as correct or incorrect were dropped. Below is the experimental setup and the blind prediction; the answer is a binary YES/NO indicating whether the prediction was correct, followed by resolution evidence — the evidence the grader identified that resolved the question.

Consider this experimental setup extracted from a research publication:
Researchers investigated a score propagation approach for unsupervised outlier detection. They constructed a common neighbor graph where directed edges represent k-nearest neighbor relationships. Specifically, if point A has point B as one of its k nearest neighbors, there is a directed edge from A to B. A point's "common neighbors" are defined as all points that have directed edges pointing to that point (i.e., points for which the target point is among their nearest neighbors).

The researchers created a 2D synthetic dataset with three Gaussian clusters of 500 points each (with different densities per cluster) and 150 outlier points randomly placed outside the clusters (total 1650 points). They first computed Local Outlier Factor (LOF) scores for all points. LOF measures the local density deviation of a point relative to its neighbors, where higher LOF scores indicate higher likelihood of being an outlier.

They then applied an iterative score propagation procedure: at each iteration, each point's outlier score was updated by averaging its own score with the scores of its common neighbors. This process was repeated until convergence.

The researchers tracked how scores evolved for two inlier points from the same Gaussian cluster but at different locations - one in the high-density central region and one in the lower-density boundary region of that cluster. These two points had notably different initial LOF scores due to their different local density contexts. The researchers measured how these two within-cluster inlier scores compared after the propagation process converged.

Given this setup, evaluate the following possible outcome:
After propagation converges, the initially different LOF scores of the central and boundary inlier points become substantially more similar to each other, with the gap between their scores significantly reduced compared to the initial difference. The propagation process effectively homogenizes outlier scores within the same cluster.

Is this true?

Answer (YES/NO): YES